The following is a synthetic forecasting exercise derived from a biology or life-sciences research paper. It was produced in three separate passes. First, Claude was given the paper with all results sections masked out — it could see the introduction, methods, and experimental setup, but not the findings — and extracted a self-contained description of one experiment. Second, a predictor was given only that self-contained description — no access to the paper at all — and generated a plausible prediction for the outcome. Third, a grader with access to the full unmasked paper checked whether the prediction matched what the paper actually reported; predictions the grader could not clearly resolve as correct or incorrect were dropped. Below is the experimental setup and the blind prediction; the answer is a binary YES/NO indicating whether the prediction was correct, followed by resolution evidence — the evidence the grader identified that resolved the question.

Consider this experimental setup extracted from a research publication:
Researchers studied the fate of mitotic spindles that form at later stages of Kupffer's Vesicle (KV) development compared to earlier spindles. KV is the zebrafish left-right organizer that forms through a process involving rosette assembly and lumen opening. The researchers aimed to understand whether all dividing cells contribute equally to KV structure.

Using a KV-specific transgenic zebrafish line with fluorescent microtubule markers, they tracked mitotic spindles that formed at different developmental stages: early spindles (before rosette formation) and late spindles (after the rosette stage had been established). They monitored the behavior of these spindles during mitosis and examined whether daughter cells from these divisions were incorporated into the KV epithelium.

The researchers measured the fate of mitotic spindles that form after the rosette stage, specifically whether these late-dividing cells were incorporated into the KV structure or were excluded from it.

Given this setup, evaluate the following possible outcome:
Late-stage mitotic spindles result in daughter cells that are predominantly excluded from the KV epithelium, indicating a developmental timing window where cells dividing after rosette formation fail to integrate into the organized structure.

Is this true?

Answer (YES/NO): YES